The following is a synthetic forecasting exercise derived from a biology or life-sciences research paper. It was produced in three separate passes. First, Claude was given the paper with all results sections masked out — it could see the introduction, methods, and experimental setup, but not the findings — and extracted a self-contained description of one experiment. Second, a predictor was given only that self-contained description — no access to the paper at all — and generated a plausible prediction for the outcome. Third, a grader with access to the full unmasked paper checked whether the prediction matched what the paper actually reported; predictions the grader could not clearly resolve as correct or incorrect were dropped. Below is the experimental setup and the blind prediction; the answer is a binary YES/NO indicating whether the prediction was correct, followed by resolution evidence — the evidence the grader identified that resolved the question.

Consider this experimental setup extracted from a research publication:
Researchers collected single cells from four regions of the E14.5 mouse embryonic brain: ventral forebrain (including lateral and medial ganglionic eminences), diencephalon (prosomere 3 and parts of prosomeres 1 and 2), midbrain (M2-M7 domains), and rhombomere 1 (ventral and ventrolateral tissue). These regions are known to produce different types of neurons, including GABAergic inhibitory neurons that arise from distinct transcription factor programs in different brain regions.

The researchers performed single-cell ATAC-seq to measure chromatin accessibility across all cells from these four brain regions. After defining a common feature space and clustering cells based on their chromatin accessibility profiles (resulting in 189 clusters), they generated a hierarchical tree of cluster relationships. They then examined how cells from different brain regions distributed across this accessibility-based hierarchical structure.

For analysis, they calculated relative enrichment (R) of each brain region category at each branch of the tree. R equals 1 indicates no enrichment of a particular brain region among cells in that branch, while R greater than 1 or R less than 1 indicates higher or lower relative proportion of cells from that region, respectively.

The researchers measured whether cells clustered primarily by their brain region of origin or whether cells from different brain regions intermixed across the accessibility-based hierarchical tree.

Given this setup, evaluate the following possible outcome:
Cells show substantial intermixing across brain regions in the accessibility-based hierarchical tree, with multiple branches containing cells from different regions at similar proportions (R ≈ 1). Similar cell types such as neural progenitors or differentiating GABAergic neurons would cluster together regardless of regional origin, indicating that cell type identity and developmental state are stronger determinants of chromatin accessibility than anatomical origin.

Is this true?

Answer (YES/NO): NO